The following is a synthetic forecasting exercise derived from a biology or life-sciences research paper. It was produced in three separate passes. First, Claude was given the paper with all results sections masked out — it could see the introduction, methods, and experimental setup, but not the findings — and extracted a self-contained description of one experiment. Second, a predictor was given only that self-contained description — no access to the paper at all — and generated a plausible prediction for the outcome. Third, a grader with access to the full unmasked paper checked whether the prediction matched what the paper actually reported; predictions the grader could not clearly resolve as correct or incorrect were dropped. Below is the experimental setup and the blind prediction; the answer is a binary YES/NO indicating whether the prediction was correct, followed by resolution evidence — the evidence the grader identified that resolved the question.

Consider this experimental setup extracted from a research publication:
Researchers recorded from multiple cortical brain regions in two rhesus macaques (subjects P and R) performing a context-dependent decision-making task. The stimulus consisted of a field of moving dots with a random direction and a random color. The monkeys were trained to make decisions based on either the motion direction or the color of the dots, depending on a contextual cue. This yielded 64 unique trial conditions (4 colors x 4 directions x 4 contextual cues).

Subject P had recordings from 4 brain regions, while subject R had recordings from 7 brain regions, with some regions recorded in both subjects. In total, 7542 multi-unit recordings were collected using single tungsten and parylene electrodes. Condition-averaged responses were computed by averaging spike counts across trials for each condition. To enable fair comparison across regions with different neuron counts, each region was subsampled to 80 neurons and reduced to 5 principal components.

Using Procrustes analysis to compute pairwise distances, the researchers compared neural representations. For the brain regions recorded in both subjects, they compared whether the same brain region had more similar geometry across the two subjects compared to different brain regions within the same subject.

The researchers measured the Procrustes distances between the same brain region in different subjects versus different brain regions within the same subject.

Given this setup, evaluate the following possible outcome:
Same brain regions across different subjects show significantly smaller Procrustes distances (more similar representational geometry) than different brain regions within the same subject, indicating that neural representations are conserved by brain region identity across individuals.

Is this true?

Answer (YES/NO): YES